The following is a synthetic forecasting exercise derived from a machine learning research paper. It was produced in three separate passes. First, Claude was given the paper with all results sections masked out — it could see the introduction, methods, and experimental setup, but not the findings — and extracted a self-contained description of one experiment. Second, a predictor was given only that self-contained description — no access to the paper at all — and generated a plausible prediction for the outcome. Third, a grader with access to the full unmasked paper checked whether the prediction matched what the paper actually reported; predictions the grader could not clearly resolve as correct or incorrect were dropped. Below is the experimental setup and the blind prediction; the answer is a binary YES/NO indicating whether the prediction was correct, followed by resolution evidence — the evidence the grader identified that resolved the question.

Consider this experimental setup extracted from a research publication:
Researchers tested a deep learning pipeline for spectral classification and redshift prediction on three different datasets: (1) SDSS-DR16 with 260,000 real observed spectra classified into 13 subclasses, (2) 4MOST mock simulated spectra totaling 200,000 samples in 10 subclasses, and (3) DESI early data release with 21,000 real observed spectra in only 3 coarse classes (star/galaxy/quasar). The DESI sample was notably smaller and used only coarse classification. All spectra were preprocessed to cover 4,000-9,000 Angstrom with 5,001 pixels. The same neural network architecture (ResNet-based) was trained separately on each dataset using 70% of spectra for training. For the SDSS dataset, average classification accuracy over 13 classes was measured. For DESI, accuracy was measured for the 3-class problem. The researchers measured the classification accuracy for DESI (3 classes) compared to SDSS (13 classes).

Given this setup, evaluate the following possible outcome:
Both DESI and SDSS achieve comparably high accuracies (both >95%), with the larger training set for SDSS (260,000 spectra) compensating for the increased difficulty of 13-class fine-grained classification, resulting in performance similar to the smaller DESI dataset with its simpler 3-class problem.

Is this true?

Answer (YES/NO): NO